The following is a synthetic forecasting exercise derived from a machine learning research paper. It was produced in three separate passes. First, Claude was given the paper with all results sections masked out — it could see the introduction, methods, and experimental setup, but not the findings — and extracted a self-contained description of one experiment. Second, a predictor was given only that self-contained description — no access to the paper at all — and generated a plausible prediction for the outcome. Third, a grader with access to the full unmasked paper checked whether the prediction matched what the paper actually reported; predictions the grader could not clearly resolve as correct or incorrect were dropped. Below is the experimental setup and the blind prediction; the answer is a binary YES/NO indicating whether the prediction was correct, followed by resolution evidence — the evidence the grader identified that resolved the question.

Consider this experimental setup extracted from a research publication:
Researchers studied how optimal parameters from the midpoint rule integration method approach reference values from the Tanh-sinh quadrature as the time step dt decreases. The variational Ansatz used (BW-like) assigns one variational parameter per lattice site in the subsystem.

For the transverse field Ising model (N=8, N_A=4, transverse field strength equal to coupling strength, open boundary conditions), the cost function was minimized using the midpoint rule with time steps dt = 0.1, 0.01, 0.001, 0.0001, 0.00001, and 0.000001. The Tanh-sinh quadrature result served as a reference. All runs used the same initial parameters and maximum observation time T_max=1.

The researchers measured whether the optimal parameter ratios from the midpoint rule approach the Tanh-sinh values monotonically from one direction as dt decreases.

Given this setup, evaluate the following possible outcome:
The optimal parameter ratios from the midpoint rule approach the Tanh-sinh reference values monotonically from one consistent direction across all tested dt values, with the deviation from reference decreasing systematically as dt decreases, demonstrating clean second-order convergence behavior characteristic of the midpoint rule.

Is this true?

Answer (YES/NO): NO